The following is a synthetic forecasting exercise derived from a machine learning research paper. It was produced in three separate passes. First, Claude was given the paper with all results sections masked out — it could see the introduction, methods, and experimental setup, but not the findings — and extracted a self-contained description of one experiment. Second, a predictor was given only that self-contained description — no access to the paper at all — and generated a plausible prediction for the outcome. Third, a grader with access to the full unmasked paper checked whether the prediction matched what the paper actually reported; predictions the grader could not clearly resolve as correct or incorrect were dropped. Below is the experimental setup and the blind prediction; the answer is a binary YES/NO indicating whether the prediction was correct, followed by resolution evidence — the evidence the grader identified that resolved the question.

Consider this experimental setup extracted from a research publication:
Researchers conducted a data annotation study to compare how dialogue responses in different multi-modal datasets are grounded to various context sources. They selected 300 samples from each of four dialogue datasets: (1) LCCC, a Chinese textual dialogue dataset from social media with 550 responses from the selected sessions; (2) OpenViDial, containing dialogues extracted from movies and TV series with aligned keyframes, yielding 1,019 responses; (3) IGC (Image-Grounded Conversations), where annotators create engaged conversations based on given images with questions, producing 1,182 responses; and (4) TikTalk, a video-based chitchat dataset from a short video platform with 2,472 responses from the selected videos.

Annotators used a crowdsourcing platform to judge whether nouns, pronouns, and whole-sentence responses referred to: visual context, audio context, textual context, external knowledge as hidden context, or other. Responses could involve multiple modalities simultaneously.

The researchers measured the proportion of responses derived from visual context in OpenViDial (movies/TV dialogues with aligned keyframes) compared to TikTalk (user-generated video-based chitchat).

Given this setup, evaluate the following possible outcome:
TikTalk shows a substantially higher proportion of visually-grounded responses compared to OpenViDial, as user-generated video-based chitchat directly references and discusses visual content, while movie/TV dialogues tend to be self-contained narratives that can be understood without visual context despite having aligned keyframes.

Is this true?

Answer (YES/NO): YES